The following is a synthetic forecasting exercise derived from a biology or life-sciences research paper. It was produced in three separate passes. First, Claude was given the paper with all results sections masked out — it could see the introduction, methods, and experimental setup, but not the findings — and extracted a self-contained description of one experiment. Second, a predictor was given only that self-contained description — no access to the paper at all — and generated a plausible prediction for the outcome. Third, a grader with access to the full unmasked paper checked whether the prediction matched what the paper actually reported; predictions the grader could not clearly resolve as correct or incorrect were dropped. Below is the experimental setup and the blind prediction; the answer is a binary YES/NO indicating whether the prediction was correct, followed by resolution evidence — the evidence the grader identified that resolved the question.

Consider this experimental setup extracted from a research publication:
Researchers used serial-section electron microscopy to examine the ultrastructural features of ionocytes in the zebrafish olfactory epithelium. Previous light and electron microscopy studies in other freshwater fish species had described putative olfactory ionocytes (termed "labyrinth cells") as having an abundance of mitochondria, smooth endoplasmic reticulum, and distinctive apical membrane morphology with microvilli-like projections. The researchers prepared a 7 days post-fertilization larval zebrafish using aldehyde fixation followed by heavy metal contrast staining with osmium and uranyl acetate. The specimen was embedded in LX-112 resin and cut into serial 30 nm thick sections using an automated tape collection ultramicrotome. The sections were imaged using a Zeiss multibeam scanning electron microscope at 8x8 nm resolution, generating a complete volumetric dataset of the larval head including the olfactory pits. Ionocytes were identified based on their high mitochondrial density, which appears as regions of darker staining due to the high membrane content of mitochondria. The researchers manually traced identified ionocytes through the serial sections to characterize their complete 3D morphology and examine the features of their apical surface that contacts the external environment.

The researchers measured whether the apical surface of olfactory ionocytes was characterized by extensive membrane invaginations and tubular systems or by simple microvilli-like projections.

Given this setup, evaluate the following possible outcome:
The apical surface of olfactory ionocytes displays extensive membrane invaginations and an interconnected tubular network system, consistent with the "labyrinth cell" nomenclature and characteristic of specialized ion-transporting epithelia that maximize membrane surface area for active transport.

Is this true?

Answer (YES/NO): NO